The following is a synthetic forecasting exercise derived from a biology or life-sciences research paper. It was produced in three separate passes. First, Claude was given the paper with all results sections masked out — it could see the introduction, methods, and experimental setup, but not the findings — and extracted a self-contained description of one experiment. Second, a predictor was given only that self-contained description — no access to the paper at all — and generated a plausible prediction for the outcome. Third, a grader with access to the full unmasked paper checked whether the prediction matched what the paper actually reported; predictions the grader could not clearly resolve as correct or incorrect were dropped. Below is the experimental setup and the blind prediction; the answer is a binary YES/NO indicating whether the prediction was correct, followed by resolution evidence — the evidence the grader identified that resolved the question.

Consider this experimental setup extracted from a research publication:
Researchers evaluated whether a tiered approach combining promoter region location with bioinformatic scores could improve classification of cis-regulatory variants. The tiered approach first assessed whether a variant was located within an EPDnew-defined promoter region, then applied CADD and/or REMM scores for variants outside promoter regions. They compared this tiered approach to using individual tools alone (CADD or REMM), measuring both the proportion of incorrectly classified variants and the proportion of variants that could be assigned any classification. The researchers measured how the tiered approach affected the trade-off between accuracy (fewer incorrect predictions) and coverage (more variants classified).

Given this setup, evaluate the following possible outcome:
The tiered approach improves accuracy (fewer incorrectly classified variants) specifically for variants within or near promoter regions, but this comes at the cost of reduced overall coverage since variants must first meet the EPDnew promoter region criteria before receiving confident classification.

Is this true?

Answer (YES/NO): NO